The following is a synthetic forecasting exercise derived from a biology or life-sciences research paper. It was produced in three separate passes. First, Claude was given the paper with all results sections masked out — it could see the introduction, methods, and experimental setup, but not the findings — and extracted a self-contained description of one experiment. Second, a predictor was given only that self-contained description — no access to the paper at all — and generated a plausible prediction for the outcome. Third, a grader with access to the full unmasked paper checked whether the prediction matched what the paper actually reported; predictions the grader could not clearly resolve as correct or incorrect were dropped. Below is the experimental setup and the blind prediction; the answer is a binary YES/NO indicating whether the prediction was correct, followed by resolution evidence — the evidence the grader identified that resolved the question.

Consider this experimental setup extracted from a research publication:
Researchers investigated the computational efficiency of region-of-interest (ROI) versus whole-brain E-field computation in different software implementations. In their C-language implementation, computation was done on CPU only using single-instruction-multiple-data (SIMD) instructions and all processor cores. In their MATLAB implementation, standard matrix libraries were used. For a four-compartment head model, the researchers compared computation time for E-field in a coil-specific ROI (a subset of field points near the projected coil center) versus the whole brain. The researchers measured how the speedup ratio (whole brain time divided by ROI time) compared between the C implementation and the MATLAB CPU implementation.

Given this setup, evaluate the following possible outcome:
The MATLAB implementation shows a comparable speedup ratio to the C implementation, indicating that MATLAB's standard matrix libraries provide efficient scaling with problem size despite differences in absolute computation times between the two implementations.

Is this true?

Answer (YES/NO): NO